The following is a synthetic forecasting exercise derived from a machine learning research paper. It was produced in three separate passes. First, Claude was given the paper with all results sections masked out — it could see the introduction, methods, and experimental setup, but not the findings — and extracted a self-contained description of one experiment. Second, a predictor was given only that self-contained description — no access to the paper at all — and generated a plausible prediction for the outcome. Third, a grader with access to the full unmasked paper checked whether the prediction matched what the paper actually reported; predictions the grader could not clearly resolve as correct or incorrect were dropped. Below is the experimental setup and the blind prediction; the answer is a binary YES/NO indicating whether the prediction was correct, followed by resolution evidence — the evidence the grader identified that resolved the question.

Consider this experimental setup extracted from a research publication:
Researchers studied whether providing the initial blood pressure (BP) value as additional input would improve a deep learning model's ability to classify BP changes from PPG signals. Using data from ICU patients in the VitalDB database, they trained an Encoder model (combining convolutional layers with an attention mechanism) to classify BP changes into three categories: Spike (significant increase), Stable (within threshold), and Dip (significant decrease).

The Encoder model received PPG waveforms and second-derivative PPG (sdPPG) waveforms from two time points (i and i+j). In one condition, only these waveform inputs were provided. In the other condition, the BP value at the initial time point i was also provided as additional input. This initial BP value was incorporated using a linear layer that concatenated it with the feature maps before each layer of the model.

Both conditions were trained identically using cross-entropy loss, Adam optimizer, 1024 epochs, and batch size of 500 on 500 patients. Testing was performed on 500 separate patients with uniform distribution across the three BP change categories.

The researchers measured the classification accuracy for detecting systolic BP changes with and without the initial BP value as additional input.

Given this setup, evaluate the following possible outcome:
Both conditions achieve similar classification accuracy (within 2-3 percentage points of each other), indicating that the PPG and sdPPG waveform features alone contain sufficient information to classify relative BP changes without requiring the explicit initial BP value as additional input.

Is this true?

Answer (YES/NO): YES